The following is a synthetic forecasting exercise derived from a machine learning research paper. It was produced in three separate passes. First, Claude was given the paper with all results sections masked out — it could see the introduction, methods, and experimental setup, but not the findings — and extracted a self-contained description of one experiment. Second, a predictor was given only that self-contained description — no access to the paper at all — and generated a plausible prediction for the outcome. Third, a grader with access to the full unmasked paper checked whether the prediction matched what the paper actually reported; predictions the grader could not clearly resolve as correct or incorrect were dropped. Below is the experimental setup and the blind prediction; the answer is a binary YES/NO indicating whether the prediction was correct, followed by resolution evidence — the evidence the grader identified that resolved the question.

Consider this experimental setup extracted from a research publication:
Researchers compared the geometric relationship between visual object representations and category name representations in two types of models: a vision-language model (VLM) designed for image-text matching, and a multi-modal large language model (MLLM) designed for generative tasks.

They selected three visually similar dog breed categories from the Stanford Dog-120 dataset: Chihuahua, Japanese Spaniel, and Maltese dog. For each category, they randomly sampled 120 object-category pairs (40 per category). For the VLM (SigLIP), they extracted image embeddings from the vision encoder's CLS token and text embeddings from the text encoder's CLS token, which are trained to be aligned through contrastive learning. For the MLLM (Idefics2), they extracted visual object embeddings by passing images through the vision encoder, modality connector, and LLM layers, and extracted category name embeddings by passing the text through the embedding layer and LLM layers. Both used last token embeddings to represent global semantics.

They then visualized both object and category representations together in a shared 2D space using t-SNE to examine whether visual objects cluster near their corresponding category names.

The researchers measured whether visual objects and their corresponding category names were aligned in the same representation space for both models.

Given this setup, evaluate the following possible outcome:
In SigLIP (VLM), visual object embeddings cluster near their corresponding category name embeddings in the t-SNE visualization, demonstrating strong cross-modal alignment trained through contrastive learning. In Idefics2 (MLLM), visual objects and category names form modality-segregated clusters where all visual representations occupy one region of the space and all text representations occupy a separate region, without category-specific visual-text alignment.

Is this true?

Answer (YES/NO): NO